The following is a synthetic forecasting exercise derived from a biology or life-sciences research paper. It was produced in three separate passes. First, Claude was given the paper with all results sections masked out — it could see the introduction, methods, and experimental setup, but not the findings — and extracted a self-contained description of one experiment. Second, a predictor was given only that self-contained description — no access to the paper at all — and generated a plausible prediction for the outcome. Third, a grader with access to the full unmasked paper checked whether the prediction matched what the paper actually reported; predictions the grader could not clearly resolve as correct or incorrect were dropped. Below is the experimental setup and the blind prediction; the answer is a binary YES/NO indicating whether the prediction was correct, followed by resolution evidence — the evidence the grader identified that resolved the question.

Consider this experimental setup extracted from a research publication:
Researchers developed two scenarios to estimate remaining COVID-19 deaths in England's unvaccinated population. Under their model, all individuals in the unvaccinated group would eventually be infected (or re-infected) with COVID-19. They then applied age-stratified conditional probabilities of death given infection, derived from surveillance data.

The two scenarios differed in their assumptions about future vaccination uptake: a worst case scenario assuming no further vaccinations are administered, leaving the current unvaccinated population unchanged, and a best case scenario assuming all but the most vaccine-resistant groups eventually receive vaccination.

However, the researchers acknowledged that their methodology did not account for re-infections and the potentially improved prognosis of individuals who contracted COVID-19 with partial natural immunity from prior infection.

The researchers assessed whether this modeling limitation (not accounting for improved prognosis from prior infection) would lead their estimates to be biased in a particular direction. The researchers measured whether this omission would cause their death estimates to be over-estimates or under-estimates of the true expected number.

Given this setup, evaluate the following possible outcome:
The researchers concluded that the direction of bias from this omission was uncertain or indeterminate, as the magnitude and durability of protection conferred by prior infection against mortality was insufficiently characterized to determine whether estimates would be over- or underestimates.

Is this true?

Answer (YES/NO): NO